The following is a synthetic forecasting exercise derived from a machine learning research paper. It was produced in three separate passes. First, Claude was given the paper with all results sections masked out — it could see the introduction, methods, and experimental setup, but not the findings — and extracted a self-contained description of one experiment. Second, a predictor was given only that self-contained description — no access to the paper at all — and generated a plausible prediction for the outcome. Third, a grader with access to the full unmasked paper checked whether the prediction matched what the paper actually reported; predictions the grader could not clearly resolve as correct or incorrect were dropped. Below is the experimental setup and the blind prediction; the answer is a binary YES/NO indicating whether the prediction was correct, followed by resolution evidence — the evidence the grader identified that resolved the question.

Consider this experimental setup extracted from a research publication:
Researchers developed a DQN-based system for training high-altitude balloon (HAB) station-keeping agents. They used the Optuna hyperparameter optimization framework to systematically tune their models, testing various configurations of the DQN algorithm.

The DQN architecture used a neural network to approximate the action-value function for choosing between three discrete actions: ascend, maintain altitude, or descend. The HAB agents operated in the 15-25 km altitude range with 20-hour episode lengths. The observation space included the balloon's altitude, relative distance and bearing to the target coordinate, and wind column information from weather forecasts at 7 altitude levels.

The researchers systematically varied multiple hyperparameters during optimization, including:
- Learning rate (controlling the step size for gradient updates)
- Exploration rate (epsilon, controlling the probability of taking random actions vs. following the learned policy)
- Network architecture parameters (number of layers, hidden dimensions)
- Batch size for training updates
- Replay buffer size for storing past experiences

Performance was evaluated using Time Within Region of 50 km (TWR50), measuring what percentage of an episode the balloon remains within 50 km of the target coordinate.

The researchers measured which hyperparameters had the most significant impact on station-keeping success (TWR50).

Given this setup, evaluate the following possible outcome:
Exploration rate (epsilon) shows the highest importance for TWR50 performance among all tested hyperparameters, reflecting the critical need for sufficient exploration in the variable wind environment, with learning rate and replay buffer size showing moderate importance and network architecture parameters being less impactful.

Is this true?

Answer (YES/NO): NO